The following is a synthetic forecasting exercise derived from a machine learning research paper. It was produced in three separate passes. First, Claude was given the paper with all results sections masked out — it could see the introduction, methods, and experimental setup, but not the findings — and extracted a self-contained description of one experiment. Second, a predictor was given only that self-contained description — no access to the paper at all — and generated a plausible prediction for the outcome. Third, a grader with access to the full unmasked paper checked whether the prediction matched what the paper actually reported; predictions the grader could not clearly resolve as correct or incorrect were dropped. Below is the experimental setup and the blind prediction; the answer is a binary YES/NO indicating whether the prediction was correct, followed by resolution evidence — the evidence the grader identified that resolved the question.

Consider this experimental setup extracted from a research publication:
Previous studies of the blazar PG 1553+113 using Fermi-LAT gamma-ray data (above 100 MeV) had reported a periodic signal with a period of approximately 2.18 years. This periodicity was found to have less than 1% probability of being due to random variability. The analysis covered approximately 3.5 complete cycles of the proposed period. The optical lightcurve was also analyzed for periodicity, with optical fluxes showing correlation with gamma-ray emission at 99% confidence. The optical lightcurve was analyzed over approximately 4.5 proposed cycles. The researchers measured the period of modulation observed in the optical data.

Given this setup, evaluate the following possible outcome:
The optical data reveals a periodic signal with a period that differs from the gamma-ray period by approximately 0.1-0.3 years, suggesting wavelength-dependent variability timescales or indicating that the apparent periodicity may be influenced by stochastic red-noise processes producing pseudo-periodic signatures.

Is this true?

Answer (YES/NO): YES